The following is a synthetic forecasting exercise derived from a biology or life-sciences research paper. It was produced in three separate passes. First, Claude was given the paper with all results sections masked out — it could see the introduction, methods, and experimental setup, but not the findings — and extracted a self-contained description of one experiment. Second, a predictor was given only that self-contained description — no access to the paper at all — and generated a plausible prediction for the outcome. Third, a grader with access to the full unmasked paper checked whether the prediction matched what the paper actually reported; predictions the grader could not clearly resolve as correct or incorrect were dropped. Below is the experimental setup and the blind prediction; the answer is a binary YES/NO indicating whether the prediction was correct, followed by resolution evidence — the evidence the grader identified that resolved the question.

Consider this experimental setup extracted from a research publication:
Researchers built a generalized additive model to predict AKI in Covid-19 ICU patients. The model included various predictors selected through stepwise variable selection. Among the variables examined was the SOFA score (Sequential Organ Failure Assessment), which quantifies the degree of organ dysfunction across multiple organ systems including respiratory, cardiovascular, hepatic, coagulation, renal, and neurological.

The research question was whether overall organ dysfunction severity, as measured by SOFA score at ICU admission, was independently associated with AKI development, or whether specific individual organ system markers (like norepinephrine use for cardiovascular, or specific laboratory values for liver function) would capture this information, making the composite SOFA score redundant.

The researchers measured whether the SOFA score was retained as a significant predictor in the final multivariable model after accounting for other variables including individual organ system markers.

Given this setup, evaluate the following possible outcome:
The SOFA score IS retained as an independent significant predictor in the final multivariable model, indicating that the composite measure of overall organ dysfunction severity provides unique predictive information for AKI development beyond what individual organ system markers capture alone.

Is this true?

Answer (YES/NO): NO